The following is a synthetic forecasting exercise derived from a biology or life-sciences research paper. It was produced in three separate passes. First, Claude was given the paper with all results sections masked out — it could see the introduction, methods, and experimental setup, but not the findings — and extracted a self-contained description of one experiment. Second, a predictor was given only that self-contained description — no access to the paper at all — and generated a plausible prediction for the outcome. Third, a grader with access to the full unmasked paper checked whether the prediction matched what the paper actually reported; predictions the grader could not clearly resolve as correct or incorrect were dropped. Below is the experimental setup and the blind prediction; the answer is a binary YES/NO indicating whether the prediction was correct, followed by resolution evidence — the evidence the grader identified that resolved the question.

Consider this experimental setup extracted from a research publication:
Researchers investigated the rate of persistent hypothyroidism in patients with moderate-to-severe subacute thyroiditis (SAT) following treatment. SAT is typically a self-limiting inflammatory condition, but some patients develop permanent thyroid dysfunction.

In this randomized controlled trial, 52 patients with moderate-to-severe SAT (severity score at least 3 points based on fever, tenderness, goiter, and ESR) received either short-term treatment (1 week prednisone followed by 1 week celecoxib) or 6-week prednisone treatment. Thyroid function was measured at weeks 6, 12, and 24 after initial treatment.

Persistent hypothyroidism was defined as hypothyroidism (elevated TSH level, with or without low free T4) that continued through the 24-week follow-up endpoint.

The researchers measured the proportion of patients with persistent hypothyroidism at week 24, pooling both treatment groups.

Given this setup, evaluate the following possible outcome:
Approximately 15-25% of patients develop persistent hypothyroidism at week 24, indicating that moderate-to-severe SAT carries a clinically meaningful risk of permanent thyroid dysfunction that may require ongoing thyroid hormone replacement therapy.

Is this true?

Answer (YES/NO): NO